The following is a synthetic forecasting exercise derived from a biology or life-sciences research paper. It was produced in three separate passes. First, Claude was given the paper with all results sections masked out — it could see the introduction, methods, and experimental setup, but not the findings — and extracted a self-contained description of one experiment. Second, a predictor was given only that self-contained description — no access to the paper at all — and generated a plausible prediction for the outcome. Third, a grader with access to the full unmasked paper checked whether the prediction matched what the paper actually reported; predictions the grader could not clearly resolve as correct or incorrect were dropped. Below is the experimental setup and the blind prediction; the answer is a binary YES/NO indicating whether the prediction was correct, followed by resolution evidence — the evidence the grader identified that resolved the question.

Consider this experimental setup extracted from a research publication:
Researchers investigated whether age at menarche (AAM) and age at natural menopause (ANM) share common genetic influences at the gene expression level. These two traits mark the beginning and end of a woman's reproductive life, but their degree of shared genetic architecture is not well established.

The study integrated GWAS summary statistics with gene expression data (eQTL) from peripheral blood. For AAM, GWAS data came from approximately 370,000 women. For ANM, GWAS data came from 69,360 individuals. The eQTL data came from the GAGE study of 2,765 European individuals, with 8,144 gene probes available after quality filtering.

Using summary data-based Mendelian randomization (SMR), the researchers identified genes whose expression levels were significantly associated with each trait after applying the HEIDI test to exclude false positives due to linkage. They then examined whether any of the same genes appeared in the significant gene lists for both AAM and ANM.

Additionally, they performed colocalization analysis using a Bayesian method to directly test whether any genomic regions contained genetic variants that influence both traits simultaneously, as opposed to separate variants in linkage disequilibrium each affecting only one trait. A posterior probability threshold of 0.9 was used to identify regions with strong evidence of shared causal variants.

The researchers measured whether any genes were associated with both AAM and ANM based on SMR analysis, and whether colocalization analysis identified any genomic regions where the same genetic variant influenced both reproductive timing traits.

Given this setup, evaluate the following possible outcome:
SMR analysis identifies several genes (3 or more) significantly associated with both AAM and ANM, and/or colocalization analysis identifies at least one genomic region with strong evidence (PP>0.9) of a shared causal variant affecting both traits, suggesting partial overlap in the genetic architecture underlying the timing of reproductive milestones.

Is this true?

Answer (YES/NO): YES